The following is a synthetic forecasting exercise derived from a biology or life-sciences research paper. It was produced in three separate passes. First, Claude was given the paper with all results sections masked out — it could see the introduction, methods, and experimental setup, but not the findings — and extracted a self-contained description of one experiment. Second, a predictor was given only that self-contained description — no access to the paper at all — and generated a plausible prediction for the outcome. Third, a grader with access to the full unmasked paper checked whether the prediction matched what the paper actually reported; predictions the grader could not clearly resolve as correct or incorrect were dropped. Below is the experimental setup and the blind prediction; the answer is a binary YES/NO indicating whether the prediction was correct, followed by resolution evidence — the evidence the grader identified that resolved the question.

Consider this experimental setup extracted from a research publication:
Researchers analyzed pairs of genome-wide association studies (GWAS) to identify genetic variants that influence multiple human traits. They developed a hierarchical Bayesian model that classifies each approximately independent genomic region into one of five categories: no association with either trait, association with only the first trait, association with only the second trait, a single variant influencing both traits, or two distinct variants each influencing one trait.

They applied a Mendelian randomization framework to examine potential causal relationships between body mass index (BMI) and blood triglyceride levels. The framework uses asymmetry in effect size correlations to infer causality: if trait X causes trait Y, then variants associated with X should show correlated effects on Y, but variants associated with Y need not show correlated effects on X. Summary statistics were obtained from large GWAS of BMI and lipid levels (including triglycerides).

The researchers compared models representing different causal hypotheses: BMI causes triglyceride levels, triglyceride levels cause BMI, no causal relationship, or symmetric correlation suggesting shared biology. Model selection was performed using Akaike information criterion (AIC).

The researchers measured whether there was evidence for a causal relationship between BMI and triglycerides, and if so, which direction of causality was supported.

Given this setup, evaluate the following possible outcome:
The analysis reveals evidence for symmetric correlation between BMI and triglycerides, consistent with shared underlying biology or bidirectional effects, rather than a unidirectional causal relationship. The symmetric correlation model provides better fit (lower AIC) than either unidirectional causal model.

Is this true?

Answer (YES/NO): NO